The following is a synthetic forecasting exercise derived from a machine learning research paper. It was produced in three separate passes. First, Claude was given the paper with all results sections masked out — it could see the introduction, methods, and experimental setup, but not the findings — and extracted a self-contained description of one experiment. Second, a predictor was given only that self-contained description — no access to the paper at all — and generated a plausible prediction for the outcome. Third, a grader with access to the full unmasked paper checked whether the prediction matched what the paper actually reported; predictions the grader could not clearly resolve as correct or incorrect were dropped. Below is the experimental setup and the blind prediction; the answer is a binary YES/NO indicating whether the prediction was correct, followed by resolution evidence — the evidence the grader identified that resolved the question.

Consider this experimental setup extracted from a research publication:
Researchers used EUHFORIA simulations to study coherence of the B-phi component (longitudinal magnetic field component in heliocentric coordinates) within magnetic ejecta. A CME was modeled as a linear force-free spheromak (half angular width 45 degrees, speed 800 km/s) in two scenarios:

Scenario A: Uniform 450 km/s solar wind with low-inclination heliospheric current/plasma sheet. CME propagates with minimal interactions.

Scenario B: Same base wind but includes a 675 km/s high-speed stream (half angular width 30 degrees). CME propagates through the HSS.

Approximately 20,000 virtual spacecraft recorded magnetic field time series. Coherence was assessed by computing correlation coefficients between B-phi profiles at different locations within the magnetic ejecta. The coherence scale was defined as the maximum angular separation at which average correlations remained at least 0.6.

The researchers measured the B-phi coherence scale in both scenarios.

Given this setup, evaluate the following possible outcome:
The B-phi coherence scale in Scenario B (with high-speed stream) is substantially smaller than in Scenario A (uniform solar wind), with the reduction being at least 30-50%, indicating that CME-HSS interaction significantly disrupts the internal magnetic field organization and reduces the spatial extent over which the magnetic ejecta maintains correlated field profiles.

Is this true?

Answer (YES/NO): YES